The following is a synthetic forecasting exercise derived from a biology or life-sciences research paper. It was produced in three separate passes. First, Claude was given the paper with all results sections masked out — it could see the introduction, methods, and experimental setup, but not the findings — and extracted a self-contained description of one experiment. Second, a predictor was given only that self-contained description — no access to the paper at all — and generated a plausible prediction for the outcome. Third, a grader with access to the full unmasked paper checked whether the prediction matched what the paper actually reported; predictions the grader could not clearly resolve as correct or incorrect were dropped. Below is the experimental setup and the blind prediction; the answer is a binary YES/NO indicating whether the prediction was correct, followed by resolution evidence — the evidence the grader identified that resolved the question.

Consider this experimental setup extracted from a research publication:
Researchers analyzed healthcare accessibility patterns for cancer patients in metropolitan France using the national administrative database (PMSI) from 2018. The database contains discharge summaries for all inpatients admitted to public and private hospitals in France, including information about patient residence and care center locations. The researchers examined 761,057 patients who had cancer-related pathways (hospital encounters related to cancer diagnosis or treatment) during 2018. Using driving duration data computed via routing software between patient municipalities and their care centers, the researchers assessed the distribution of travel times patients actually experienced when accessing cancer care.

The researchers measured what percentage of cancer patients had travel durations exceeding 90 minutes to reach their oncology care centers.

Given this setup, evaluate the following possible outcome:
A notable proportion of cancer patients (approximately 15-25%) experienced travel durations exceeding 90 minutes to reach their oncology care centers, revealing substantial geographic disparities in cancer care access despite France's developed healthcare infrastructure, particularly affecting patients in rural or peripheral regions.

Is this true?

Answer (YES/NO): NO